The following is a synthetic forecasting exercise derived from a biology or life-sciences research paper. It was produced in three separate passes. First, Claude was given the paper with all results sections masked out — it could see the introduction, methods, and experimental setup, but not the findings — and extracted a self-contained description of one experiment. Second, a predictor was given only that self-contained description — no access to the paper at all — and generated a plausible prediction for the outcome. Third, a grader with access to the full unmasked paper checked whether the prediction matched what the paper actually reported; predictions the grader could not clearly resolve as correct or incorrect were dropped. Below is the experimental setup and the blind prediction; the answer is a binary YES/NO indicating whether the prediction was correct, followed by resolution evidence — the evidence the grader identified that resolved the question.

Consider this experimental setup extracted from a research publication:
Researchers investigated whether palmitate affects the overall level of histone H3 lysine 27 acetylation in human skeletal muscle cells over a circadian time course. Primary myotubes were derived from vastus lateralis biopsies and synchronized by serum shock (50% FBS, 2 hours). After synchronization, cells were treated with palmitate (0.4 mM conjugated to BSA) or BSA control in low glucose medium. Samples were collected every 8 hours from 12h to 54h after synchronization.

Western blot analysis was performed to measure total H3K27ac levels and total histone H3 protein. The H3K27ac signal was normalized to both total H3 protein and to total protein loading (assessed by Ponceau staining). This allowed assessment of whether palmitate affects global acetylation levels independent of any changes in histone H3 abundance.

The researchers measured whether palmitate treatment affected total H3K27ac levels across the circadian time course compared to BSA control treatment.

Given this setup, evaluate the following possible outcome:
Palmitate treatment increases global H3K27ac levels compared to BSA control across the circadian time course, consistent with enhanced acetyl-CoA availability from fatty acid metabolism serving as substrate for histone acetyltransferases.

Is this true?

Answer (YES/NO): NO